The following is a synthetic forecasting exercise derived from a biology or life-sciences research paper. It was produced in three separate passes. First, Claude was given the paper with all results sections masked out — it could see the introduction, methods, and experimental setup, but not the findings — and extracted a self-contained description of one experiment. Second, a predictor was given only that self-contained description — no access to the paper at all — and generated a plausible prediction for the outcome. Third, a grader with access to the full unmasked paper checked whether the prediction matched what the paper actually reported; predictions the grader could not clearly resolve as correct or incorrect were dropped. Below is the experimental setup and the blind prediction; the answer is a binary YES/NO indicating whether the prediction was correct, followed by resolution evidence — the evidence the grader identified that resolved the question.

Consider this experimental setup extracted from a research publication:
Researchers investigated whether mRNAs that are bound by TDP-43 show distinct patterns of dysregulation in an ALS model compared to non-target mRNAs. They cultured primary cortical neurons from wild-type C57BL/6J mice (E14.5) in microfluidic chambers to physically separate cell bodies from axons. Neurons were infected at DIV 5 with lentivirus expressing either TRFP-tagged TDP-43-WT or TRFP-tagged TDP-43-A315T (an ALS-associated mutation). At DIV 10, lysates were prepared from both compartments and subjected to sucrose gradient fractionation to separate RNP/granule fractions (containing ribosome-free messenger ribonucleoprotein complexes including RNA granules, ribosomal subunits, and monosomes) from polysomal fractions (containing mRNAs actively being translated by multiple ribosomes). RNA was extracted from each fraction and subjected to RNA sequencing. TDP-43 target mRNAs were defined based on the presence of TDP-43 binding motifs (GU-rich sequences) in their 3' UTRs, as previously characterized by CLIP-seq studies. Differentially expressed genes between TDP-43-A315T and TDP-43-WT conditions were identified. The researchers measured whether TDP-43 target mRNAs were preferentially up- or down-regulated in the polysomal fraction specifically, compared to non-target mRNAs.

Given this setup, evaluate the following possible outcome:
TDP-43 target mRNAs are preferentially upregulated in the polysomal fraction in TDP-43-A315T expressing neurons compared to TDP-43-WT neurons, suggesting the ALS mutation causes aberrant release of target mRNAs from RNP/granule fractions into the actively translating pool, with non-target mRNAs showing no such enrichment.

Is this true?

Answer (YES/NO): NO